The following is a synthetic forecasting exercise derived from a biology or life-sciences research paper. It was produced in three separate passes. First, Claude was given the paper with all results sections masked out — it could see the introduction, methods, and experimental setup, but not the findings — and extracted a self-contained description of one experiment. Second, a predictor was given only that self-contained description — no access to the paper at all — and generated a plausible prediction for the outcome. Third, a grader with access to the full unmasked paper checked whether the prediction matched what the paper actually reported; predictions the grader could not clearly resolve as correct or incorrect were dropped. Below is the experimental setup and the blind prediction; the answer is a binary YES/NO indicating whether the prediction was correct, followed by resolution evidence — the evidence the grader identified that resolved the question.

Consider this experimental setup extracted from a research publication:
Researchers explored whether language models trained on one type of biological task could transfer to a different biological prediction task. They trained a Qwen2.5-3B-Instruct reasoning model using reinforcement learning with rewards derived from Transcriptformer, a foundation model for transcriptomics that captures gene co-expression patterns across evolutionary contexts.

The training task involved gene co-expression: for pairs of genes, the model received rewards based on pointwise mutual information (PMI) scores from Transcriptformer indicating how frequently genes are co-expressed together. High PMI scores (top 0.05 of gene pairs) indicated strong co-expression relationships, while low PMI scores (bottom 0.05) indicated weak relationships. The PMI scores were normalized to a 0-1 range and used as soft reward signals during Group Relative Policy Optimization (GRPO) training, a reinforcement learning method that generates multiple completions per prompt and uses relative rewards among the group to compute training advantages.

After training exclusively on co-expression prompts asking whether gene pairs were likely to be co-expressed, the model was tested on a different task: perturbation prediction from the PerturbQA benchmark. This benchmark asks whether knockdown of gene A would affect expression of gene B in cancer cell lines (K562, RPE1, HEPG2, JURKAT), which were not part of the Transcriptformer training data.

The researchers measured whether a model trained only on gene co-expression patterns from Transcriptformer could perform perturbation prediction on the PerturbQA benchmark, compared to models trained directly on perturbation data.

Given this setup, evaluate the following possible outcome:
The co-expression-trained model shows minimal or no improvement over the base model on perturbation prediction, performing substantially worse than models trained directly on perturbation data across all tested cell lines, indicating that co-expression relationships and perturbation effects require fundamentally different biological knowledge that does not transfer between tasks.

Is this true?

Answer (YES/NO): NO